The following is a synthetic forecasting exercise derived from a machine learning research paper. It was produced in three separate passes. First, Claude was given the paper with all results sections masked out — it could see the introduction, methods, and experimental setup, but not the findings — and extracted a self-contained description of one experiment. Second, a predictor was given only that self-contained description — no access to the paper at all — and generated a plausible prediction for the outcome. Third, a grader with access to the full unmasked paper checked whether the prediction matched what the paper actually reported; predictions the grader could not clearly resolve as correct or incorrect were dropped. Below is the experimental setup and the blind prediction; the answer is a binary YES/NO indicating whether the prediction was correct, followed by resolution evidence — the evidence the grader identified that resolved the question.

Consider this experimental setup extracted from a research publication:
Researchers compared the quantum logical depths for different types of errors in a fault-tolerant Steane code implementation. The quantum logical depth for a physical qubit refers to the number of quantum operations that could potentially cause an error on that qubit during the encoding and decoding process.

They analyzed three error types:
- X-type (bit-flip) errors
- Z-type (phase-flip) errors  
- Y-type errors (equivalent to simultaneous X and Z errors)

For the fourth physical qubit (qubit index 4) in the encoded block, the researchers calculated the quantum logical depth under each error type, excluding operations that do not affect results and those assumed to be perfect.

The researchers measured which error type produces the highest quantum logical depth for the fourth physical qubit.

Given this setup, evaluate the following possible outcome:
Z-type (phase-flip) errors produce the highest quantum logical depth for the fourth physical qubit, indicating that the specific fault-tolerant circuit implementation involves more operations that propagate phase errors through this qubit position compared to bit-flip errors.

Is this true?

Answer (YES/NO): NO